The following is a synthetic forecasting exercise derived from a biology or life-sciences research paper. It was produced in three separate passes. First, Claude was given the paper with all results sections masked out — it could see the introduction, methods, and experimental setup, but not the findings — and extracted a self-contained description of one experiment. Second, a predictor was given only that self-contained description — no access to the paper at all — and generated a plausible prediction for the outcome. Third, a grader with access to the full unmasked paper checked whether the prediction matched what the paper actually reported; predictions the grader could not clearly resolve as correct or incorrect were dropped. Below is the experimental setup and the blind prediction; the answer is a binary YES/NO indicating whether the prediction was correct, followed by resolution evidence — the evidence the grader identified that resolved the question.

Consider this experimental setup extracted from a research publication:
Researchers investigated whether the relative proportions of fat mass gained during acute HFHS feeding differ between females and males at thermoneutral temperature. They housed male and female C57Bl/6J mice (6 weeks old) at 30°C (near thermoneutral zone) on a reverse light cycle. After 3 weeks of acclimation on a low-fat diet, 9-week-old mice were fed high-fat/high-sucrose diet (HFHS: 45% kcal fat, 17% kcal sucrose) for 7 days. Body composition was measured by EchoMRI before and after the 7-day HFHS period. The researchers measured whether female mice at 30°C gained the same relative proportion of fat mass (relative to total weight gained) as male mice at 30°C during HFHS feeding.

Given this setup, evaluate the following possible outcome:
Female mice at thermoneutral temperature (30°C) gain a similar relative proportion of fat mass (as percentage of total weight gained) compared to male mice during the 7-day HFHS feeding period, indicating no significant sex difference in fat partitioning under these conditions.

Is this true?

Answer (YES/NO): YES